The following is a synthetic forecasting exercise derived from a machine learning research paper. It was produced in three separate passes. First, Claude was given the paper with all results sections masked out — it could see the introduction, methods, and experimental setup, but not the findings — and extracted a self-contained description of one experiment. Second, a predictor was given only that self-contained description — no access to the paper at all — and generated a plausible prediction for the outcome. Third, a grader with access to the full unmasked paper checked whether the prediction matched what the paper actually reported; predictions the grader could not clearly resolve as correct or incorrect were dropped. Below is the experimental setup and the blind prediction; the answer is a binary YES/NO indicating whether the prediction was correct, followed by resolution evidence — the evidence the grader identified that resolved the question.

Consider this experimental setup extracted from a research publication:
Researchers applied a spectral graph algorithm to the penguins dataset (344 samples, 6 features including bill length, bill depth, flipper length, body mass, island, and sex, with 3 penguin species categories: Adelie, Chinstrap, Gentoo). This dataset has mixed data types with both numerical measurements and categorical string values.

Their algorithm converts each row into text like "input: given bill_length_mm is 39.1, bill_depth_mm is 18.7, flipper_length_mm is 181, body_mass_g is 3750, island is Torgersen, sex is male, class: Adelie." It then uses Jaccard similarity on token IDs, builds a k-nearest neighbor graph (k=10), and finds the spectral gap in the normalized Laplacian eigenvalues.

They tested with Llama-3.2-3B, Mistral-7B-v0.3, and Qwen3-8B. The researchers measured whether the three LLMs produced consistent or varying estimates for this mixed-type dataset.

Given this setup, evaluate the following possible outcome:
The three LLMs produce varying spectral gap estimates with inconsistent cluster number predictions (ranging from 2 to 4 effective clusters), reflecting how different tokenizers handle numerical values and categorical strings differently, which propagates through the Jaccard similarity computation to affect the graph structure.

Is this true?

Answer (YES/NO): NO